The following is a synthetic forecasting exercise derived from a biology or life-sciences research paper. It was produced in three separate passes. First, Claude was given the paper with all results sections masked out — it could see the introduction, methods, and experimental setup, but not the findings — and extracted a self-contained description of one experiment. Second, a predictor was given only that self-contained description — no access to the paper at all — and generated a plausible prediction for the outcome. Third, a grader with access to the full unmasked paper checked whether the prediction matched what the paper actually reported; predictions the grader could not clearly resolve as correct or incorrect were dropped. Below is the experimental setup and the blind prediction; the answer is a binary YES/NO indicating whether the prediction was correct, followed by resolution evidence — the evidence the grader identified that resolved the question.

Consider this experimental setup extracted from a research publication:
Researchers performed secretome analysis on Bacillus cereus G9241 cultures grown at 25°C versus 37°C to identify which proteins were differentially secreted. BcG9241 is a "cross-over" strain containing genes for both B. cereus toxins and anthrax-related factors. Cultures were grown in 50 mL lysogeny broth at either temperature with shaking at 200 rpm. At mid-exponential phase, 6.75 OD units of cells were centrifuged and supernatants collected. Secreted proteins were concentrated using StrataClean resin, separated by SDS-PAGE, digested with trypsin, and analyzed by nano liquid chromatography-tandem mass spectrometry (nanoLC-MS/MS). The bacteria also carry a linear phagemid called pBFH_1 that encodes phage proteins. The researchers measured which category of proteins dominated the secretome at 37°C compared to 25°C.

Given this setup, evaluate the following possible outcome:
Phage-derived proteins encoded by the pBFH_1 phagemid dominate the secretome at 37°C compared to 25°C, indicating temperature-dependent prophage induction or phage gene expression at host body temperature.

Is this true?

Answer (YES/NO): YES